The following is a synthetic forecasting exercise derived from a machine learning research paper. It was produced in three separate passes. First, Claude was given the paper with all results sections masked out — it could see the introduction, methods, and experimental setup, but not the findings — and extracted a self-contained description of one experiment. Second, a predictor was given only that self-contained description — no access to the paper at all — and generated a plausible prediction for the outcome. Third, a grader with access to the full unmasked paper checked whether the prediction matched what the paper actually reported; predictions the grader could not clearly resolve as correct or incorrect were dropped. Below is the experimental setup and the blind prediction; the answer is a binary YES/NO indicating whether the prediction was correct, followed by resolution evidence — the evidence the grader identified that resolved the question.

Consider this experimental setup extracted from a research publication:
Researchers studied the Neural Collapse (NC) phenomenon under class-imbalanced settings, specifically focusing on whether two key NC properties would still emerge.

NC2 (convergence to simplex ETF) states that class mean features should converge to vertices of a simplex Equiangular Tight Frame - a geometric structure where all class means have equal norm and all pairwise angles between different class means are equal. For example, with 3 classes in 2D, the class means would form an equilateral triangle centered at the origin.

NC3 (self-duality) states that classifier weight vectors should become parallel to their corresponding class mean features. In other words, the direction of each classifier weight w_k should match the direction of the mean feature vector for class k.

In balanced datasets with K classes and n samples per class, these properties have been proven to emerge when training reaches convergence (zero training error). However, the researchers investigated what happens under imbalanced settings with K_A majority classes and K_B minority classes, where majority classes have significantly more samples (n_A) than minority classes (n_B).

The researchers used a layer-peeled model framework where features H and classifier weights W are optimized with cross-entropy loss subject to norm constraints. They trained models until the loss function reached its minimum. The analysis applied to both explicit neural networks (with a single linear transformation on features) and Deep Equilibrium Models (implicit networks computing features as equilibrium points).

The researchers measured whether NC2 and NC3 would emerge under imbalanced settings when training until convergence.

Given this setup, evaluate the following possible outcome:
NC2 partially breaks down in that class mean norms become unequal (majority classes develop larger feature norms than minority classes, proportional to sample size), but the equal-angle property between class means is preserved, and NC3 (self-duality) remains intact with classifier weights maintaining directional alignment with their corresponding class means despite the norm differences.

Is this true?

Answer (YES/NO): NO